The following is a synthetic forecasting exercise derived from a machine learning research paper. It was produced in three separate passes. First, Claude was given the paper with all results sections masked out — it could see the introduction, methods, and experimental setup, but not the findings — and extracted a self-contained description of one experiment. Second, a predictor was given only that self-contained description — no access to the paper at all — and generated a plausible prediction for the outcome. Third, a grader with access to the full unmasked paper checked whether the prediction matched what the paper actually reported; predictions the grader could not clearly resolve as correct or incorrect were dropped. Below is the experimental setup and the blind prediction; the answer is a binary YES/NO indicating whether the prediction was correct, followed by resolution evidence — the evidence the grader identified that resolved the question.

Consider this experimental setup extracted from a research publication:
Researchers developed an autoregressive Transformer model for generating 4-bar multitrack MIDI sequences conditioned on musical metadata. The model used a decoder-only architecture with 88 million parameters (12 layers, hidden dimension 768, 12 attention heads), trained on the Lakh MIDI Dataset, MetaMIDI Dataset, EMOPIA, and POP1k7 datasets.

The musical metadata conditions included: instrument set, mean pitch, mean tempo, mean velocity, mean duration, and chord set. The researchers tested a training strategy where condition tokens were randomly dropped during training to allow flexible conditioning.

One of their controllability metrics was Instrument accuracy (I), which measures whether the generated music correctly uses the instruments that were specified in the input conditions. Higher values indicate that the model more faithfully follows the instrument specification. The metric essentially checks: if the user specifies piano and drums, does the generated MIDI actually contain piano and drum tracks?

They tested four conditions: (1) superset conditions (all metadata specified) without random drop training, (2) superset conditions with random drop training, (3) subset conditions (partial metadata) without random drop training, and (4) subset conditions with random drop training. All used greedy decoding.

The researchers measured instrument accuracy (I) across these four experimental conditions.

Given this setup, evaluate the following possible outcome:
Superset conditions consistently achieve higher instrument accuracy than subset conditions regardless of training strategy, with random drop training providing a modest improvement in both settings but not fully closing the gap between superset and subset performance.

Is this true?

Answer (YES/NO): NO